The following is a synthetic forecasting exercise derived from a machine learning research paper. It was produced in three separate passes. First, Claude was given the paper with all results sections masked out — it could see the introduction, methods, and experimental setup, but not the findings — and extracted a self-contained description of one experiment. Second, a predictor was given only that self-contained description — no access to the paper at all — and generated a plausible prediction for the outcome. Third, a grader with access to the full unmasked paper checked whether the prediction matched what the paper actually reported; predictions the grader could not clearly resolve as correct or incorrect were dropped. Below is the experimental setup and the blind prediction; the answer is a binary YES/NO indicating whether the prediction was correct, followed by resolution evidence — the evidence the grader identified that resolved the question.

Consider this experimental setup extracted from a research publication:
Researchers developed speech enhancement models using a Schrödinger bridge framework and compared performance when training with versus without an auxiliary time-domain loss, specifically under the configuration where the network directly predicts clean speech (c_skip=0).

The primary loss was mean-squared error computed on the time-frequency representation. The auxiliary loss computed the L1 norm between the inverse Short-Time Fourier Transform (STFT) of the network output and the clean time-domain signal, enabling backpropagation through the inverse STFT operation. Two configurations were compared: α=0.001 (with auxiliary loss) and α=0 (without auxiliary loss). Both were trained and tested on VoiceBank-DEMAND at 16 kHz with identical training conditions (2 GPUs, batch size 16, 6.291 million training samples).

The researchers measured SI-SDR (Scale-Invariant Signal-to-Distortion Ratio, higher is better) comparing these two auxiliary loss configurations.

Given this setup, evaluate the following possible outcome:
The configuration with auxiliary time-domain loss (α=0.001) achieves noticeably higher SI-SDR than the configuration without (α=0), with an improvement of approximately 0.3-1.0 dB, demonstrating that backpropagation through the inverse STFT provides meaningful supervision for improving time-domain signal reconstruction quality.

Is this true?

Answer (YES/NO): NO